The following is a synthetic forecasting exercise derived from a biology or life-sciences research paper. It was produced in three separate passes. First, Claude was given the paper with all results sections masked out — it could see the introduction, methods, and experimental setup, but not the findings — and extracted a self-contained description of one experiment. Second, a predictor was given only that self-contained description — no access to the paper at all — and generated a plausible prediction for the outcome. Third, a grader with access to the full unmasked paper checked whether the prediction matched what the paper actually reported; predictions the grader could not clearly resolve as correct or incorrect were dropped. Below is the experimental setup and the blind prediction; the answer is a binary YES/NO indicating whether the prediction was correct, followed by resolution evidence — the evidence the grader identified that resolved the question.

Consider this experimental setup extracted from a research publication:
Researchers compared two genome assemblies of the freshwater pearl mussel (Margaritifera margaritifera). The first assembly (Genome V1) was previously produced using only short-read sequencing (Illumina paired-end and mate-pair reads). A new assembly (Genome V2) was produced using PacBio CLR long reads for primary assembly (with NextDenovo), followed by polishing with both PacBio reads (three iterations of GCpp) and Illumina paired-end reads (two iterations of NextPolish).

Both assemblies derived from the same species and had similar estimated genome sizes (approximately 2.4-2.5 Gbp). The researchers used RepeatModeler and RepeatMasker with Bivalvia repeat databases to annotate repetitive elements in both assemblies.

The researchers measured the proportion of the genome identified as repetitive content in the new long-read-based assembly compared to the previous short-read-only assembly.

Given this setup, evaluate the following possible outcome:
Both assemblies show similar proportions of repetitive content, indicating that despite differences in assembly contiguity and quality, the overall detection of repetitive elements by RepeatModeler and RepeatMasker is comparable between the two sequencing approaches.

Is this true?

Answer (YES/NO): NO